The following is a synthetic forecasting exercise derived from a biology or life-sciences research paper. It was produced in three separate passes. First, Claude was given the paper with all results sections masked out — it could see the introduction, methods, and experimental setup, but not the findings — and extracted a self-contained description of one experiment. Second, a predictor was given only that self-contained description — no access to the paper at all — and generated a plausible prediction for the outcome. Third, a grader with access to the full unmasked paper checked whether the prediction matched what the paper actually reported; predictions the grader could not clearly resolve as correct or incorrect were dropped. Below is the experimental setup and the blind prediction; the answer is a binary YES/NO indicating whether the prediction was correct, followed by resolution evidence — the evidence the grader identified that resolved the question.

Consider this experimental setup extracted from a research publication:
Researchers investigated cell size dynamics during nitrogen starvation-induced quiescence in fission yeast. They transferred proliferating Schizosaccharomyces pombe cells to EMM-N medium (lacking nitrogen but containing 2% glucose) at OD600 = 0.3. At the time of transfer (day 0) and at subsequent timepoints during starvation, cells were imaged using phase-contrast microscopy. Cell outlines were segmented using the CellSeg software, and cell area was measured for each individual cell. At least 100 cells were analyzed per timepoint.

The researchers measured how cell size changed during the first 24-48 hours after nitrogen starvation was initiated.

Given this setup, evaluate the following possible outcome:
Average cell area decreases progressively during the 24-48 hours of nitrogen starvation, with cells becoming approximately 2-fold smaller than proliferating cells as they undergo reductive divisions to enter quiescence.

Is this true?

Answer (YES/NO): NO